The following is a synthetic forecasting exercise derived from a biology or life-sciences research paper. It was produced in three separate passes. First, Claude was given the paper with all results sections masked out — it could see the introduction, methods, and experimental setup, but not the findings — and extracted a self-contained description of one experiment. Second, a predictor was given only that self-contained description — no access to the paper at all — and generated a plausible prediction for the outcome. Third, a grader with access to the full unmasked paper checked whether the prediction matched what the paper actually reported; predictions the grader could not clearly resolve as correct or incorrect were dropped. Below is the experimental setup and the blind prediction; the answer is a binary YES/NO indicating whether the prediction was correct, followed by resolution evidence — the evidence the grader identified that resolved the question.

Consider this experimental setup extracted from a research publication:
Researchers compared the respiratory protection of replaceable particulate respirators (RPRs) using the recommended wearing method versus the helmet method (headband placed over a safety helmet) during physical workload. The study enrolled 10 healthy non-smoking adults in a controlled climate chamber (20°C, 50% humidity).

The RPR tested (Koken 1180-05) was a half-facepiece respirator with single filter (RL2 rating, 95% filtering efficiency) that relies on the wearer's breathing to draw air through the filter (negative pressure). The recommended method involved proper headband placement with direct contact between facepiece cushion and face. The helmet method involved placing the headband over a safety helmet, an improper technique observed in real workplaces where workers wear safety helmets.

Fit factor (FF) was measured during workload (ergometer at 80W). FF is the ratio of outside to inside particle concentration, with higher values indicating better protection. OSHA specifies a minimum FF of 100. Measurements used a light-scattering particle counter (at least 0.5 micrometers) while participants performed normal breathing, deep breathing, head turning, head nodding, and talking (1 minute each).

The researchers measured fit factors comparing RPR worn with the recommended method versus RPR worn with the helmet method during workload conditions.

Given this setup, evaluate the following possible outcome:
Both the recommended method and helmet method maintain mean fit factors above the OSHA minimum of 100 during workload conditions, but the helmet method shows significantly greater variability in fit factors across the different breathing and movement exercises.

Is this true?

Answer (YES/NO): NO